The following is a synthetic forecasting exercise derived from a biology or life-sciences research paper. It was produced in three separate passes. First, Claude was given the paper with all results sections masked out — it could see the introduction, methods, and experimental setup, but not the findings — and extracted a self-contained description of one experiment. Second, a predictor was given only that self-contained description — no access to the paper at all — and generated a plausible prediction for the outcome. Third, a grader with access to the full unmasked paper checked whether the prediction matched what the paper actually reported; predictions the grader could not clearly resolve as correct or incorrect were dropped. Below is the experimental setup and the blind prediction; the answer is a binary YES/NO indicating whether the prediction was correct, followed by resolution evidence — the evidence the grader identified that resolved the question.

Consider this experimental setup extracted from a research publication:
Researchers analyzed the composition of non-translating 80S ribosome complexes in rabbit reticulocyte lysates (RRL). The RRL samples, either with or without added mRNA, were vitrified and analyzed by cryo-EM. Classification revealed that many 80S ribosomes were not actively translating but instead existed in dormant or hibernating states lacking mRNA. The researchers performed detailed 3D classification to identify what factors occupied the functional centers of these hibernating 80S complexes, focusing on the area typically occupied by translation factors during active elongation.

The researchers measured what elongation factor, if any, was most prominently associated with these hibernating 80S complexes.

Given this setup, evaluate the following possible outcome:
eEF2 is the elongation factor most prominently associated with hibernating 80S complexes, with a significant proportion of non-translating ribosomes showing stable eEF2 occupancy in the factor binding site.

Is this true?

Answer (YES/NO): YES